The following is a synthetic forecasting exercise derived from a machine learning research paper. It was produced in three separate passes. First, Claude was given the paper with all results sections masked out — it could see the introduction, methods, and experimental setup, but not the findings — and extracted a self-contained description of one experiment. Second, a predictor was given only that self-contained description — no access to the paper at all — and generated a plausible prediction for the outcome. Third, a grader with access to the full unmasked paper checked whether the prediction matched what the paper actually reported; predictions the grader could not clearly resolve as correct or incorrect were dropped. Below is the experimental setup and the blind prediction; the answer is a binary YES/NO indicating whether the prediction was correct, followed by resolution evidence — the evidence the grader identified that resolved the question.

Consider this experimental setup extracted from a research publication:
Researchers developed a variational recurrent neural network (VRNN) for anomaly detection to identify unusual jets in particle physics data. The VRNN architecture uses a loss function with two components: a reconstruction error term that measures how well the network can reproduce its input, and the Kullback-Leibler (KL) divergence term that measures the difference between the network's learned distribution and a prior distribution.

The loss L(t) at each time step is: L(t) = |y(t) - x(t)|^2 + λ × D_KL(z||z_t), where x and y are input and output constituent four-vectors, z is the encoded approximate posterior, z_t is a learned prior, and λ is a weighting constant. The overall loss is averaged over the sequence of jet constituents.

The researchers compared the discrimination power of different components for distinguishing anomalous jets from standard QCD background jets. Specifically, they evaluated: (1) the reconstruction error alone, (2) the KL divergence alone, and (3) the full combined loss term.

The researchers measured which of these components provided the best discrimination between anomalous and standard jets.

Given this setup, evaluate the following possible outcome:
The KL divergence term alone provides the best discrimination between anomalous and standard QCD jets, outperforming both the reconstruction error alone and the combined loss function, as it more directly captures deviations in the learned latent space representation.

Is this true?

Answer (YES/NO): YES